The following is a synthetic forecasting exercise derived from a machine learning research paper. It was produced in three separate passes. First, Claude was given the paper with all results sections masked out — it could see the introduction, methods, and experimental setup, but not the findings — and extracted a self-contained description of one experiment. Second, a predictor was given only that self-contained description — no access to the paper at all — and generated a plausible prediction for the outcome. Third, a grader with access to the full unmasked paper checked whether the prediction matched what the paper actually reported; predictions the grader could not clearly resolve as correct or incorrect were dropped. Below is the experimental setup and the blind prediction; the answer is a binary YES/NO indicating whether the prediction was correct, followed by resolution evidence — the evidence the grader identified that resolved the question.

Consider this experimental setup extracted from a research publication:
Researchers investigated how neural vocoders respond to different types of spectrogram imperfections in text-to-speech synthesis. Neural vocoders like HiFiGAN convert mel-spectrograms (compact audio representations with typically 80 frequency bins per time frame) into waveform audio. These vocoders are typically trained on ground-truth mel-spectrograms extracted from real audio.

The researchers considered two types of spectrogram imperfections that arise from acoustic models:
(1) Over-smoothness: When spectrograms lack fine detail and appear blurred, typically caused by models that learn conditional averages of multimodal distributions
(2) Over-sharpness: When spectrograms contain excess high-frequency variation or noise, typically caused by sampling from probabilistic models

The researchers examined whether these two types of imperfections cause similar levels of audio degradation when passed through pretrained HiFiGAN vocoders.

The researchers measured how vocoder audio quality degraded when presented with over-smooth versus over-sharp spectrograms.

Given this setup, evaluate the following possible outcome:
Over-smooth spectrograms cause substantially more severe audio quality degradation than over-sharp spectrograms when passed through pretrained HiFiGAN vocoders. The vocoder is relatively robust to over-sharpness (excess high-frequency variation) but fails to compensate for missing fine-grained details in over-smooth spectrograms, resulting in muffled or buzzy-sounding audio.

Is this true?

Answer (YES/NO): NO